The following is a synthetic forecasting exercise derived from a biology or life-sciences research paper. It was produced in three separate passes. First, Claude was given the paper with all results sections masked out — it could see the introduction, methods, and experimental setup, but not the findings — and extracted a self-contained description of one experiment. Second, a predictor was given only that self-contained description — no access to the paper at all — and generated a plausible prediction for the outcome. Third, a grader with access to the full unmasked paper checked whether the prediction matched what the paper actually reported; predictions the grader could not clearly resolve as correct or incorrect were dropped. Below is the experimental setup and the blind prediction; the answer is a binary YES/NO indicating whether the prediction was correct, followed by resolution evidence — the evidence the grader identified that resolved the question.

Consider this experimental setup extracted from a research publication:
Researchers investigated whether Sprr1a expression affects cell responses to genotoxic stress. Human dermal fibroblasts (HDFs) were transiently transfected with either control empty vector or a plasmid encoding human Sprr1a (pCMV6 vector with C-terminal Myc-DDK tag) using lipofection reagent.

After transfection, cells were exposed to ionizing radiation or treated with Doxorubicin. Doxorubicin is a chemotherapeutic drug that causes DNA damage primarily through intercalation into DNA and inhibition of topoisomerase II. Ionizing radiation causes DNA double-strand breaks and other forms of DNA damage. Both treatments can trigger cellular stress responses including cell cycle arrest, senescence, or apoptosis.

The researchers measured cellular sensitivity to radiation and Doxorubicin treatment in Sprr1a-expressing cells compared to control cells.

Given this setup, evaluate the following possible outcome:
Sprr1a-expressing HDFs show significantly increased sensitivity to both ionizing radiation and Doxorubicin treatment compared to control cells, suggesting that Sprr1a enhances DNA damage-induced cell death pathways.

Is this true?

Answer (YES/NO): NO